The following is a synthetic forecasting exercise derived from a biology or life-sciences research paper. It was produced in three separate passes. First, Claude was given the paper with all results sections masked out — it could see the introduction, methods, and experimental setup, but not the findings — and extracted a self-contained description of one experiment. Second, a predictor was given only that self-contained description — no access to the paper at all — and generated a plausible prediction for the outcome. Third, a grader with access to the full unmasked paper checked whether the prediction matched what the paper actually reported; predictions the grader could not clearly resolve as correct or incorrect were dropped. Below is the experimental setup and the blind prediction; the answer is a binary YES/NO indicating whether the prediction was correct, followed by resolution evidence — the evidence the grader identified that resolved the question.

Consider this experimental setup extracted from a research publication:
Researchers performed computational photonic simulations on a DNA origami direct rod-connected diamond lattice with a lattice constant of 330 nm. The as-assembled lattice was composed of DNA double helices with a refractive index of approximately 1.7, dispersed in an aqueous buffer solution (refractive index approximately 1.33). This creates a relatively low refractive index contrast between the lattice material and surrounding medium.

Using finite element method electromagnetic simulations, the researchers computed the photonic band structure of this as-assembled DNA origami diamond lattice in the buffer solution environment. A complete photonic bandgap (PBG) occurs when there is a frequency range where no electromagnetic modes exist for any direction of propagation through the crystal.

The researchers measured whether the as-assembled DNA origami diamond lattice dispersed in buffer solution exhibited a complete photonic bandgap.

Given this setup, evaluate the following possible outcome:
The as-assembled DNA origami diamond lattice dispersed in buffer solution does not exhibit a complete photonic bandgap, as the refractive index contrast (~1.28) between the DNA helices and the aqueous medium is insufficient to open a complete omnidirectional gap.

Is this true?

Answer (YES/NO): YES